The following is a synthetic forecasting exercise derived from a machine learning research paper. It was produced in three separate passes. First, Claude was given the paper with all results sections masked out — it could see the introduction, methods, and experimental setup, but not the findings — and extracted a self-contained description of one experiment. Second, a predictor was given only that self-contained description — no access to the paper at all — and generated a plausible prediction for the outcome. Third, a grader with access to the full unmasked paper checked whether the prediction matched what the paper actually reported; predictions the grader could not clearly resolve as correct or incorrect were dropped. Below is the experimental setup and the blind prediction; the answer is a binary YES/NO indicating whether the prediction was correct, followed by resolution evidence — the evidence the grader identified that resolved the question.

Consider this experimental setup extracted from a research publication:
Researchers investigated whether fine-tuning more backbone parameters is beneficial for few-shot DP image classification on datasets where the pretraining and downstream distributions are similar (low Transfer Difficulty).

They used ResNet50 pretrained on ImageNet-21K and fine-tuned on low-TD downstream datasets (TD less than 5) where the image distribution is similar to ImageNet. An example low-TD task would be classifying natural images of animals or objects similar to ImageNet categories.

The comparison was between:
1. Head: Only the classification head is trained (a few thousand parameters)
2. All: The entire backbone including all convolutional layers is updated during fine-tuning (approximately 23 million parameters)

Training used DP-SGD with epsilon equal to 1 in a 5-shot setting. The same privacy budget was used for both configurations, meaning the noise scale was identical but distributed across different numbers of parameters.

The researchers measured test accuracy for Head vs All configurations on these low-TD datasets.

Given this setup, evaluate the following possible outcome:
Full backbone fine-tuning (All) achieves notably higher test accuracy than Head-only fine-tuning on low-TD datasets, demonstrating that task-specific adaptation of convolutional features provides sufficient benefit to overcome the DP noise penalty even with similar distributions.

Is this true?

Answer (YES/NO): NO